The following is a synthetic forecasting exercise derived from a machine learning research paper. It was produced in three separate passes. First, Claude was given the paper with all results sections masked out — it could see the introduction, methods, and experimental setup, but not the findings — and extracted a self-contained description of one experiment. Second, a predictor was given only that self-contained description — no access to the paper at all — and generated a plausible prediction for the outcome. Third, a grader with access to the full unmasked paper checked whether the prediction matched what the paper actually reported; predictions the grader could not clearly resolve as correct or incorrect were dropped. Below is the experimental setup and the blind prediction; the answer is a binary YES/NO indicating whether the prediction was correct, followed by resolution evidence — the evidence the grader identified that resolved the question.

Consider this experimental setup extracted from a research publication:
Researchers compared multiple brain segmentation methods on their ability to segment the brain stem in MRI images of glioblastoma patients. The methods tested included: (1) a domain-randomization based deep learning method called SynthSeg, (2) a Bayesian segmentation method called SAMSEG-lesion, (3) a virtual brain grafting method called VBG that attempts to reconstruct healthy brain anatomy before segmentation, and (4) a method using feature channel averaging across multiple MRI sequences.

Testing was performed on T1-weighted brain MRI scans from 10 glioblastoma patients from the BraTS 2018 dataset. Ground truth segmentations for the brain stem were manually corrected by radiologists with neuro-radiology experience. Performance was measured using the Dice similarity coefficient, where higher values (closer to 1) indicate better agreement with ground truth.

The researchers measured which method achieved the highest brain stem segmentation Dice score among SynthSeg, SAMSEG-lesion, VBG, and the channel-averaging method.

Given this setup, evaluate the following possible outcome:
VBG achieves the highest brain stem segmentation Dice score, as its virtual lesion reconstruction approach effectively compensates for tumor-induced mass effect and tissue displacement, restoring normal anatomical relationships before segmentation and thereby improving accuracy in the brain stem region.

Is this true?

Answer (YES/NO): NO